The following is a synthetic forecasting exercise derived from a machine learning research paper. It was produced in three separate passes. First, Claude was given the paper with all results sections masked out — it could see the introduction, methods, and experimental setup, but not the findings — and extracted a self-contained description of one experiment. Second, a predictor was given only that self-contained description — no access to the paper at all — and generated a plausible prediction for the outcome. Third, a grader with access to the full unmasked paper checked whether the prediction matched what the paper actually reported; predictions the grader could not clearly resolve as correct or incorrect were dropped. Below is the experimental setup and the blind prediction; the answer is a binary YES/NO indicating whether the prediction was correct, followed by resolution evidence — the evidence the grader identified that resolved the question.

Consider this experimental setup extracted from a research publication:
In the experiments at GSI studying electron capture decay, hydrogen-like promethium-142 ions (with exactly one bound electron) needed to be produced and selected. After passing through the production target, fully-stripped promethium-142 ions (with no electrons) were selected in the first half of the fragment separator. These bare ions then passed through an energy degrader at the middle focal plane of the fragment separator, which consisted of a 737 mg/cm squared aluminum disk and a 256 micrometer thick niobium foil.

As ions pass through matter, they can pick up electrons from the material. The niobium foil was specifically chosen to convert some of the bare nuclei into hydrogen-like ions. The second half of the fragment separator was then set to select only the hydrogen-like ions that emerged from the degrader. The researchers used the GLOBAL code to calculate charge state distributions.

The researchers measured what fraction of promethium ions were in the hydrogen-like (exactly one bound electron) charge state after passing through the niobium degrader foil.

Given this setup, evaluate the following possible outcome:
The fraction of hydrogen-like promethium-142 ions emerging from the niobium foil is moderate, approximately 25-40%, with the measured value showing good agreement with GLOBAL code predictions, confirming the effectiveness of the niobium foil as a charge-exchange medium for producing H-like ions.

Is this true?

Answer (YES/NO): NO